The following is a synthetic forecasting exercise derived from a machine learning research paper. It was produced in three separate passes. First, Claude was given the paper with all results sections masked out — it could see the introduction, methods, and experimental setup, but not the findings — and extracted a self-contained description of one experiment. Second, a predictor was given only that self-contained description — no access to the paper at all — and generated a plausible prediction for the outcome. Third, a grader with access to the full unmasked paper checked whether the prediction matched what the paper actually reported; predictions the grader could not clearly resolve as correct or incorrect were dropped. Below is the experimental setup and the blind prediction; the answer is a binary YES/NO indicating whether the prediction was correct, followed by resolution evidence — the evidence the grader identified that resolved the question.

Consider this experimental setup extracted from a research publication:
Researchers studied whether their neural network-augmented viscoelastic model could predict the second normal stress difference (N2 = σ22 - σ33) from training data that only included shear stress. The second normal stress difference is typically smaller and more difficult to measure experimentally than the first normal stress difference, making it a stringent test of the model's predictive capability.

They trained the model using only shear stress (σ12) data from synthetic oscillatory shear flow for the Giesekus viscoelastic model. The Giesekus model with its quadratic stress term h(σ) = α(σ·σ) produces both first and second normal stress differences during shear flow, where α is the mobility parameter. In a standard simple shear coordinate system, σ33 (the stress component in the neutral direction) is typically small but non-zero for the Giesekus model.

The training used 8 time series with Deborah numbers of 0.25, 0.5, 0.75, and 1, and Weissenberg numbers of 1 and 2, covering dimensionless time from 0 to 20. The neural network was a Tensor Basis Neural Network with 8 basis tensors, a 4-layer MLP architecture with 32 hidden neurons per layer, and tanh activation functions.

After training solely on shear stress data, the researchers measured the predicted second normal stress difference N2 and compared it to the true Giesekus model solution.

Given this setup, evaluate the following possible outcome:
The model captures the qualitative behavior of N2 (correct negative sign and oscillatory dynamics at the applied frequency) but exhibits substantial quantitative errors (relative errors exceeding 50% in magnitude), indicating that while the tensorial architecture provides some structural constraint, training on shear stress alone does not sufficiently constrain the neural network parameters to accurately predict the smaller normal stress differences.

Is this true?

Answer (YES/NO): NO